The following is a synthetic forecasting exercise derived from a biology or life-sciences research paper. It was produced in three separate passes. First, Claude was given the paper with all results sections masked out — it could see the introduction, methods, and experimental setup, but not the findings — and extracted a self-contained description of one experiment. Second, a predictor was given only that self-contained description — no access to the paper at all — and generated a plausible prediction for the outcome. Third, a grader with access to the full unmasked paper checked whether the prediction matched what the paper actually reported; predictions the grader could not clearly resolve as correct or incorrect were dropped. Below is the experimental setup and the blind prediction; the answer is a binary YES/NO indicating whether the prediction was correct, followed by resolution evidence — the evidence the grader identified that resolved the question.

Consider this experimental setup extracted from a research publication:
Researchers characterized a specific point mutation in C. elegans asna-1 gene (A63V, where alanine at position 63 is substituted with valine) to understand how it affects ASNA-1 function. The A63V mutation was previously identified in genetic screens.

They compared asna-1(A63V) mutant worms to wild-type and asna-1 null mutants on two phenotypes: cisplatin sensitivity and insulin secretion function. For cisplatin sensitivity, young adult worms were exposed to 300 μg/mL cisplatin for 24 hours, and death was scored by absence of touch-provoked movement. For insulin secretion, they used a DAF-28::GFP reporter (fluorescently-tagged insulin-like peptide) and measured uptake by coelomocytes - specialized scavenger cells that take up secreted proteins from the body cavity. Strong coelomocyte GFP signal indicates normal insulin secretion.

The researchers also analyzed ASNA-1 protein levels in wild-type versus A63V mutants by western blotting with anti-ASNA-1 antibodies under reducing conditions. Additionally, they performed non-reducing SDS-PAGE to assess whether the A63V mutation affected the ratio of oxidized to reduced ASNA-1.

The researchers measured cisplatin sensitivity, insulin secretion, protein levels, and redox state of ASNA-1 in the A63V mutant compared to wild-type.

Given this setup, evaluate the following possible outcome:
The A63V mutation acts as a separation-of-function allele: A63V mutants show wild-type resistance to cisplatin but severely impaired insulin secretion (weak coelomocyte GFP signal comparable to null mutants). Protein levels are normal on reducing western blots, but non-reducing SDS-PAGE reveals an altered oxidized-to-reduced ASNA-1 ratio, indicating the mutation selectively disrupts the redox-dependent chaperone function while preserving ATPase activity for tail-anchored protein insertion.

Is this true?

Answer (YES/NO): NO